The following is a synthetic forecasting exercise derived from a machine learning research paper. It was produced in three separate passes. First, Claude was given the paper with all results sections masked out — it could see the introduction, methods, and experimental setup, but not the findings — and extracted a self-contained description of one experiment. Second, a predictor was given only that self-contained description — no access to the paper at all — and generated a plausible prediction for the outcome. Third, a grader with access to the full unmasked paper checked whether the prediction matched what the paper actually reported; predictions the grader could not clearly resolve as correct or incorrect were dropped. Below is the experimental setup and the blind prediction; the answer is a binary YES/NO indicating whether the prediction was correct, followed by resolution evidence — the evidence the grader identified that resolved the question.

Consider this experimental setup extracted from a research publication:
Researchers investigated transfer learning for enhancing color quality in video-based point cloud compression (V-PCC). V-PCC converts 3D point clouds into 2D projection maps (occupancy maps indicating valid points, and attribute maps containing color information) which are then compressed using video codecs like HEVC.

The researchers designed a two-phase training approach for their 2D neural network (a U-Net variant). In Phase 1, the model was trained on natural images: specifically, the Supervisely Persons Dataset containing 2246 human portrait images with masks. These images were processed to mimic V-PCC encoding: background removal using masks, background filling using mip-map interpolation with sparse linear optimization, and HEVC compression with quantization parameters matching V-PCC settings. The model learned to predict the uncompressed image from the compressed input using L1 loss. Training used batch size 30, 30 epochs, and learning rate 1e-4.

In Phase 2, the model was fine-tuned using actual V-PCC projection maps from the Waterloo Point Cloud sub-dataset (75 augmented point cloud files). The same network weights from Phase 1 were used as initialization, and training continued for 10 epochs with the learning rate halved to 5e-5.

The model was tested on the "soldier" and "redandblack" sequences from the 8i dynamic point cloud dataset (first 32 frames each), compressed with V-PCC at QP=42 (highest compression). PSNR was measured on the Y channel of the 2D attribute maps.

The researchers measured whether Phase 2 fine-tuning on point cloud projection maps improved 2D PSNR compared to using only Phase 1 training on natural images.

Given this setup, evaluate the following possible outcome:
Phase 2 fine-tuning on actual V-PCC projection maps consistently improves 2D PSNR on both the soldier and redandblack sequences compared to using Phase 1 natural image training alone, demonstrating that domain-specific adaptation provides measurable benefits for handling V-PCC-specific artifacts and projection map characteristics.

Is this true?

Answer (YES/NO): YES